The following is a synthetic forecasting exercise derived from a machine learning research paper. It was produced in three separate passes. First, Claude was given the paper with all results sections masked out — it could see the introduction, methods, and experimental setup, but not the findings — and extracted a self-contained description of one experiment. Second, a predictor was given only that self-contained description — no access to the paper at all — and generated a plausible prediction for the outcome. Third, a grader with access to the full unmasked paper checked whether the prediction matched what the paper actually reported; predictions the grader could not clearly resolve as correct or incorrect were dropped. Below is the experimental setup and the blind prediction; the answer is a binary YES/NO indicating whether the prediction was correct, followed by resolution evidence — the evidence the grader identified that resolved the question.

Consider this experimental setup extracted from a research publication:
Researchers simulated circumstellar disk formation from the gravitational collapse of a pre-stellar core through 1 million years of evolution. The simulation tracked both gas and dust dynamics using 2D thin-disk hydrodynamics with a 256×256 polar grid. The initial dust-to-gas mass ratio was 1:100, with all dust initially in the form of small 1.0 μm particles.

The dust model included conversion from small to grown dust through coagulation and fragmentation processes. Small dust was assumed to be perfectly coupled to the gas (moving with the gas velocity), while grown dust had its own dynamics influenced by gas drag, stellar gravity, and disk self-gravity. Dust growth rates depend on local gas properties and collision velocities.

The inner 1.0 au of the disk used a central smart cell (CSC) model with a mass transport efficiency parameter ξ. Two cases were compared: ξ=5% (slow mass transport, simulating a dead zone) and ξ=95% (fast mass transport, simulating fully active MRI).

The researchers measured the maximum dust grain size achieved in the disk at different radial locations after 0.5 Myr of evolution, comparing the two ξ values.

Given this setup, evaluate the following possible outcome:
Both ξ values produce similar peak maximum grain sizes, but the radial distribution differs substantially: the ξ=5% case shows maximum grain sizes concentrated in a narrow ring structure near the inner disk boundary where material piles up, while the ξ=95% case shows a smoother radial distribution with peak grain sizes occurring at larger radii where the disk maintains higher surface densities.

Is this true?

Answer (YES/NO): NO